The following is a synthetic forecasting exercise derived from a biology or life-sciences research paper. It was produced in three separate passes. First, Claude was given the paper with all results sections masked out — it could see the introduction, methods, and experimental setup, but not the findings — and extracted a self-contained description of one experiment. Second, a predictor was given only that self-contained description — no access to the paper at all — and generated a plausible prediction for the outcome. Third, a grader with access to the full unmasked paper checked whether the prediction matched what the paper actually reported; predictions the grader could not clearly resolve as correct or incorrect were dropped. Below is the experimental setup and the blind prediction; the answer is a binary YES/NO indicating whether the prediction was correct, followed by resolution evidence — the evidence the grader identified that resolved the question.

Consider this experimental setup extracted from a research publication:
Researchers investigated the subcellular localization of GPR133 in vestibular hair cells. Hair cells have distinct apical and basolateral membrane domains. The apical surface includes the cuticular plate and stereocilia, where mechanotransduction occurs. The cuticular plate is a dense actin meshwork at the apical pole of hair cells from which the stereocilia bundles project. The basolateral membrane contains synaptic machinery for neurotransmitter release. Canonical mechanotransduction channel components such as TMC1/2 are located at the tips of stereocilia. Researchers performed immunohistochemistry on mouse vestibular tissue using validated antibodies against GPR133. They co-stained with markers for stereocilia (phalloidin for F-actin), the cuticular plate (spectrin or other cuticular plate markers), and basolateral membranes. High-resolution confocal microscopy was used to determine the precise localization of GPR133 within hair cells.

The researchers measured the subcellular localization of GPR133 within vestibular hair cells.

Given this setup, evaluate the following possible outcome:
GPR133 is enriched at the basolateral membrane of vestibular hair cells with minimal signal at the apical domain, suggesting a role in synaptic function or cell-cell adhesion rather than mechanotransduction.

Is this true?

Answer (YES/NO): NO